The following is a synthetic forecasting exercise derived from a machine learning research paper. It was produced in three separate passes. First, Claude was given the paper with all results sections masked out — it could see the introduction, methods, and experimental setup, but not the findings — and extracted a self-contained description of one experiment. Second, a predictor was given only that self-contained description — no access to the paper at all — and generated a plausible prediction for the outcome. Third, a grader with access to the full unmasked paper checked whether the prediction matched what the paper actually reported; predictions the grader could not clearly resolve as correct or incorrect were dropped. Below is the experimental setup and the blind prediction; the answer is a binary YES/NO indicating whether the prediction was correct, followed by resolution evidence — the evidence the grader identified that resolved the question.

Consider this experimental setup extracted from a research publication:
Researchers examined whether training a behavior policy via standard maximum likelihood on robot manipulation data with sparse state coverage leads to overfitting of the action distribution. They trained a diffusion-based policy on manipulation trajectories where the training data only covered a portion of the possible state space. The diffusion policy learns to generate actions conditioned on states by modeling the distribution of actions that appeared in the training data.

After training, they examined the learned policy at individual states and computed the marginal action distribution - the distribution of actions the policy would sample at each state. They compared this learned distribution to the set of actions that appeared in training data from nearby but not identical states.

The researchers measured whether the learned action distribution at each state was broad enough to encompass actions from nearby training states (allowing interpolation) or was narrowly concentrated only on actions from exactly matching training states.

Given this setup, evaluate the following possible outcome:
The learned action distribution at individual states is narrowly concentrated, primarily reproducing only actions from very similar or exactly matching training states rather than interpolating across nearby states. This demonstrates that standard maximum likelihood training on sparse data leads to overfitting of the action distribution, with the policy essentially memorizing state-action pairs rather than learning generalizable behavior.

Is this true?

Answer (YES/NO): YES